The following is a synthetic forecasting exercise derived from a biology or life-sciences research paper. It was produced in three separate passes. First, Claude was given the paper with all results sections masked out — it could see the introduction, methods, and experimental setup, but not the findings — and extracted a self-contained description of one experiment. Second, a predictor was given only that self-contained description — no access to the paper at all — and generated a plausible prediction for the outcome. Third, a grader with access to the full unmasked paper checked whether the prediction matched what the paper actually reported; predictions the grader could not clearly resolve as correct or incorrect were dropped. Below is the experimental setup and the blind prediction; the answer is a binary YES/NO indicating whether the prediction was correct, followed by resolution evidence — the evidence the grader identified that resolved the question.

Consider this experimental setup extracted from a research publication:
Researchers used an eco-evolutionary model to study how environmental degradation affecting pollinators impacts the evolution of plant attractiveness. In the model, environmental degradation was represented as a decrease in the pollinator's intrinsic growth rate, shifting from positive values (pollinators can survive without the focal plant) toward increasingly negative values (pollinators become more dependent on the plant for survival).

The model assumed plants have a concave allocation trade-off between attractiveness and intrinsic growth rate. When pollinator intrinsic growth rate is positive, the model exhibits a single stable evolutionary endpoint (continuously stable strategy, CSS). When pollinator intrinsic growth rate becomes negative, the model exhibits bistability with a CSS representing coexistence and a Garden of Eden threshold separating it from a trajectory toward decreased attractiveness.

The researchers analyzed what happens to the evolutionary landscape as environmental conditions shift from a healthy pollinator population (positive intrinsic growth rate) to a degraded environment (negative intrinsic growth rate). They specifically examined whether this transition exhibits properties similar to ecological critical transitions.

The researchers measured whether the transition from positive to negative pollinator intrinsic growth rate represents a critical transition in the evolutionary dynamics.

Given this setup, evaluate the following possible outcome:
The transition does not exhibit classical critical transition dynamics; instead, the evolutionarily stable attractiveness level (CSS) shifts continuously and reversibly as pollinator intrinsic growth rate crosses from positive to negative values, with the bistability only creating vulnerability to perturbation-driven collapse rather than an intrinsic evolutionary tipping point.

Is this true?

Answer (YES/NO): NO